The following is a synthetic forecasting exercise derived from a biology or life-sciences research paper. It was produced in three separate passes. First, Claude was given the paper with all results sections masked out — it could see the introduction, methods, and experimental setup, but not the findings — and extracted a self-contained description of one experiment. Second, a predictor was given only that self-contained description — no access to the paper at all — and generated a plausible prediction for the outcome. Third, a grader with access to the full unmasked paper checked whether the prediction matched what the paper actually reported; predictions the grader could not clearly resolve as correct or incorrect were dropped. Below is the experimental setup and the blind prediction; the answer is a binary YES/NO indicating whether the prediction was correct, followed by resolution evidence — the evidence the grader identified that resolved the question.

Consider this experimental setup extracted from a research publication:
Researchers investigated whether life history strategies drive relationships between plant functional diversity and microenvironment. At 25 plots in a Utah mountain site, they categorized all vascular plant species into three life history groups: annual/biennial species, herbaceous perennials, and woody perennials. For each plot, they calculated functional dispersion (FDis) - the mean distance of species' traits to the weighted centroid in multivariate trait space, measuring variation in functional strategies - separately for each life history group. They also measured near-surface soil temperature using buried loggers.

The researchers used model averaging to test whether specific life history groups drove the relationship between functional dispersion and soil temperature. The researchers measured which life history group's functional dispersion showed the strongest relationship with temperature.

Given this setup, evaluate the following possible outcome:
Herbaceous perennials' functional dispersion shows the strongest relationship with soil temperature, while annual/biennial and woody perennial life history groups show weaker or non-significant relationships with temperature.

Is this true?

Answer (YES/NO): NO